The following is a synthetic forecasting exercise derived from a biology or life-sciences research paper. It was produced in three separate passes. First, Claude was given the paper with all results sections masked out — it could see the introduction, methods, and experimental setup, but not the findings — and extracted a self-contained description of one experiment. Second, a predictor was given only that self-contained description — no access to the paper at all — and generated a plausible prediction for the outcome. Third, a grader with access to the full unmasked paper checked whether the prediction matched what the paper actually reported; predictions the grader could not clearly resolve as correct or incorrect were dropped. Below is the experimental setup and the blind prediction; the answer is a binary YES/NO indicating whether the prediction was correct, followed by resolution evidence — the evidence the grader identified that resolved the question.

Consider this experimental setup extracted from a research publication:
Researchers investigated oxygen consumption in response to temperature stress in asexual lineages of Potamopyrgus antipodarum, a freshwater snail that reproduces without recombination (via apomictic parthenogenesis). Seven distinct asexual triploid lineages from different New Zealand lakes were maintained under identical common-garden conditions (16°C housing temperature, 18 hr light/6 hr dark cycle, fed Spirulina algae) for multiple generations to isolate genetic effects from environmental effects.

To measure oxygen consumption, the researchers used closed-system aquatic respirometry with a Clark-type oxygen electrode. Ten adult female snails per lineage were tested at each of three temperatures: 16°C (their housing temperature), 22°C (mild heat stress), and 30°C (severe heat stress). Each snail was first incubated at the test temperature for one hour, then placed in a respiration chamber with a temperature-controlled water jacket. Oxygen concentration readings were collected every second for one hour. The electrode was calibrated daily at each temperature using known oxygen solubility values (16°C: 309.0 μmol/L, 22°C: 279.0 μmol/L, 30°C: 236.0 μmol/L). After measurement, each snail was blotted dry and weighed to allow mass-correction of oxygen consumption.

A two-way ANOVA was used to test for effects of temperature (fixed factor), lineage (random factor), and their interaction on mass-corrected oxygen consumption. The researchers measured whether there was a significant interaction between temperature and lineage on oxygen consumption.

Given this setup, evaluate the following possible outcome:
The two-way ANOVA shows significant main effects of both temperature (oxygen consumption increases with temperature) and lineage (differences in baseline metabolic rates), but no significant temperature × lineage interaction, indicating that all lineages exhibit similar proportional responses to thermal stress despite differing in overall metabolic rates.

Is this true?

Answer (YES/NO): NO